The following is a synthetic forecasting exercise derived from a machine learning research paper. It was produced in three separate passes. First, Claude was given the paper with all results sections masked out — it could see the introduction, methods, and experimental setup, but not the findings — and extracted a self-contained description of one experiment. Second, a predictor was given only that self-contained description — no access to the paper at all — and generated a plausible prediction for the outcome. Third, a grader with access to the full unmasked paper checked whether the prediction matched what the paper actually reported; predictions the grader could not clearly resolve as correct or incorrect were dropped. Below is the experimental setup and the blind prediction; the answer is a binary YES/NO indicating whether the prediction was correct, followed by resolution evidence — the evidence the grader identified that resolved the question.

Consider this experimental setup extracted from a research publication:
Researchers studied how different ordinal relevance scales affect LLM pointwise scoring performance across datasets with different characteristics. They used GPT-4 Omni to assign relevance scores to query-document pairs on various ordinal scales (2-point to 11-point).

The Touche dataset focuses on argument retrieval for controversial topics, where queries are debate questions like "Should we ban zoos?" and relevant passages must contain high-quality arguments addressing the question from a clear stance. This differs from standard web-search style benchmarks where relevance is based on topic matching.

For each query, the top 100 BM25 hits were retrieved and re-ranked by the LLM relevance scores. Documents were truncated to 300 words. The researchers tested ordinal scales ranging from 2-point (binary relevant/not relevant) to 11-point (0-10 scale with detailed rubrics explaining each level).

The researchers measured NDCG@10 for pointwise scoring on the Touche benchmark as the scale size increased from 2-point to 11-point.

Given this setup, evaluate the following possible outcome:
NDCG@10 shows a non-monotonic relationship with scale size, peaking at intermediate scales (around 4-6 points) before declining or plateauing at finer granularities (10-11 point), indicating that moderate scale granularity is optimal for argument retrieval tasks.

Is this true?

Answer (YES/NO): NO